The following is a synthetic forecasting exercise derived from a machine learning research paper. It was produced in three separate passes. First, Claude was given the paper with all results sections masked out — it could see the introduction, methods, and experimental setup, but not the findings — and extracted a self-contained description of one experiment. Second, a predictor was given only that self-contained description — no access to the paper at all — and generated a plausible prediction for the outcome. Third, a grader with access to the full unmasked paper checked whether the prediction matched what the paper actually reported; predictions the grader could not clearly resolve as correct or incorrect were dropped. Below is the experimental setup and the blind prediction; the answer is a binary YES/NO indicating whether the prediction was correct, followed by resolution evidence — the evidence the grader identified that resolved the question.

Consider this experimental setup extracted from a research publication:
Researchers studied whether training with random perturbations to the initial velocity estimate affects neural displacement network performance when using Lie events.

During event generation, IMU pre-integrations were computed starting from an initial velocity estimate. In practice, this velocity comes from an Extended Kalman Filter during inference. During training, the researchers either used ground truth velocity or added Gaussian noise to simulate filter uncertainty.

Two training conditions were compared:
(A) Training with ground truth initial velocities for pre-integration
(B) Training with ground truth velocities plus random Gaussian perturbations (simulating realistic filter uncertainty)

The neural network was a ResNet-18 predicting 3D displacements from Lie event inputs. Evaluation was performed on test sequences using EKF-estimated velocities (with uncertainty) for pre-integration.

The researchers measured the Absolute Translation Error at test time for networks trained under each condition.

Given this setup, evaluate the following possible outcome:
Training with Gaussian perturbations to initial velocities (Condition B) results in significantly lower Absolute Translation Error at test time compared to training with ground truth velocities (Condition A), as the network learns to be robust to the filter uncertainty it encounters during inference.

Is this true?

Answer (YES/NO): YES